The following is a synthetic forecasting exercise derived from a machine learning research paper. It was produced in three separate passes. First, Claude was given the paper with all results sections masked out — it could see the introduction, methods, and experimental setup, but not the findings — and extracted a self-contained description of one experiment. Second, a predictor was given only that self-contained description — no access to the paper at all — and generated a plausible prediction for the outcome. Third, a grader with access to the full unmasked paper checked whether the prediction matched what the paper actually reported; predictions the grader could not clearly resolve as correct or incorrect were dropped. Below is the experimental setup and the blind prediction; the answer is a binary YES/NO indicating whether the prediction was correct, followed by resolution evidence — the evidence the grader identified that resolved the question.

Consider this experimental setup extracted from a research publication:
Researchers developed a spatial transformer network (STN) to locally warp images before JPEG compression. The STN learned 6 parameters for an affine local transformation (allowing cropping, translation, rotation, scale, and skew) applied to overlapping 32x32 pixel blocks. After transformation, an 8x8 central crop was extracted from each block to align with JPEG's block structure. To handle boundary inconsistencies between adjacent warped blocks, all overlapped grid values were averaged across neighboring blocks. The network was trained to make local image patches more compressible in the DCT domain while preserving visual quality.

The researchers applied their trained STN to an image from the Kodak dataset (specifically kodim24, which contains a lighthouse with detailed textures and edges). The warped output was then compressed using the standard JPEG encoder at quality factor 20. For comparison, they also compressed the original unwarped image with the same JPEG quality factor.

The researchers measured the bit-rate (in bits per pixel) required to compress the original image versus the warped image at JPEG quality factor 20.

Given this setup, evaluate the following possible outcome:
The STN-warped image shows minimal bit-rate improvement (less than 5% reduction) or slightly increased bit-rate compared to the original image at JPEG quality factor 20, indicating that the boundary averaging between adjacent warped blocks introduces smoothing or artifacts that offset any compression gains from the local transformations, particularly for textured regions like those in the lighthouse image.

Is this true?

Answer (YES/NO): NO